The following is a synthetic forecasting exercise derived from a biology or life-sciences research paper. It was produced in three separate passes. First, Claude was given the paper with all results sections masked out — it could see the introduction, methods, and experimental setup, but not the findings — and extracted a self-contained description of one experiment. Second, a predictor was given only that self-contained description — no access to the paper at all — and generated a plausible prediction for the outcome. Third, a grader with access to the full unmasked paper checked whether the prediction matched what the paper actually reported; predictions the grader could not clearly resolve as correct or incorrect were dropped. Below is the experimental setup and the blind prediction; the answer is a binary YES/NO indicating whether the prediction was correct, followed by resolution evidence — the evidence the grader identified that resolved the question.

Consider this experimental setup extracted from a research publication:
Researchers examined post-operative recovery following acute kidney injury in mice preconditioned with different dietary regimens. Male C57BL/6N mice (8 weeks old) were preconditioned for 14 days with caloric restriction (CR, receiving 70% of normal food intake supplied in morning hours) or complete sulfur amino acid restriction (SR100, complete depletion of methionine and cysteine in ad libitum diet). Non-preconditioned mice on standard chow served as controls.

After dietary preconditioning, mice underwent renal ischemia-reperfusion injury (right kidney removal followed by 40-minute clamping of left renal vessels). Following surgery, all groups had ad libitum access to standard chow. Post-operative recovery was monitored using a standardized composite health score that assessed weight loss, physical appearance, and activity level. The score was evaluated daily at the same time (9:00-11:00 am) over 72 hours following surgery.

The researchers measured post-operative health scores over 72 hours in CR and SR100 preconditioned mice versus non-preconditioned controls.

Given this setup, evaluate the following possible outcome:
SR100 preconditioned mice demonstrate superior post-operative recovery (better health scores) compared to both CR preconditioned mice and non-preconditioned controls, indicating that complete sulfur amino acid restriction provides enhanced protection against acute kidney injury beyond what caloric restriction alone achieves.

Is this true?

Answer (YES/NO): NO